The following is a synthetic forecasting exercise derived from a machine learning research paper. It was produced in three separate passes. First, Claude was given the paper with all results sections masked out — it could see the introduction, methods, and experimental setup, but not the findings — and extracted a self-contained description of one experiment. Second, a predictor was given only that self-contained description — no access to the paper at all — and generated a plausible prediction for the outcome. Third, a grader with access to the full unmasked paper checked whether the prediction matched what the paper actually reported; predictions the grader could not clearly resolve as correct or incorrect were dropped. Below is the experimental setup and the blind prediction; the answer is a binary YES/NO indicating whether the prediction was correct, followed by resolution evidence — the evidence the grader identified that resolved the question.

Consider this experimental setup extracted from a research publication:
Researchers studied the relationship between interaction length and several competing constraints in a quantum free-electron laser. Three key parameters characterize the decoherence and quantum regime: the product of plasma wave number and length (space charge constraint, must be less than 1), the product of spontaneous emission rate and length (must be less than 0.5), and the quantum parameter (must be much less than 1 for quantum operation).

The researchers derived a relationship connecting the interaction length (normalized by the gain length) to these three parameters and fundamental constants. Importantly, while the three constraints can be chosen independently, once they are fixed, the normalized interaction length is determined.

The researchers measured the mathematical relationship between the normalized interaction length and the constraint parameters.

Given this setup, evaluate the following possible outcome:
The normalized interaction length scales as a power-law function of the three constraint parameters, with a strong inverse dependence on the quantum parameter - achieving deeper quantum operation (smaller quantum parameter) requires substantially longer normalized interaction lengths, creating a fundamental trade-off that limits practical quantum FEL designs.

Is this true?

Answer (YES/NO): NO